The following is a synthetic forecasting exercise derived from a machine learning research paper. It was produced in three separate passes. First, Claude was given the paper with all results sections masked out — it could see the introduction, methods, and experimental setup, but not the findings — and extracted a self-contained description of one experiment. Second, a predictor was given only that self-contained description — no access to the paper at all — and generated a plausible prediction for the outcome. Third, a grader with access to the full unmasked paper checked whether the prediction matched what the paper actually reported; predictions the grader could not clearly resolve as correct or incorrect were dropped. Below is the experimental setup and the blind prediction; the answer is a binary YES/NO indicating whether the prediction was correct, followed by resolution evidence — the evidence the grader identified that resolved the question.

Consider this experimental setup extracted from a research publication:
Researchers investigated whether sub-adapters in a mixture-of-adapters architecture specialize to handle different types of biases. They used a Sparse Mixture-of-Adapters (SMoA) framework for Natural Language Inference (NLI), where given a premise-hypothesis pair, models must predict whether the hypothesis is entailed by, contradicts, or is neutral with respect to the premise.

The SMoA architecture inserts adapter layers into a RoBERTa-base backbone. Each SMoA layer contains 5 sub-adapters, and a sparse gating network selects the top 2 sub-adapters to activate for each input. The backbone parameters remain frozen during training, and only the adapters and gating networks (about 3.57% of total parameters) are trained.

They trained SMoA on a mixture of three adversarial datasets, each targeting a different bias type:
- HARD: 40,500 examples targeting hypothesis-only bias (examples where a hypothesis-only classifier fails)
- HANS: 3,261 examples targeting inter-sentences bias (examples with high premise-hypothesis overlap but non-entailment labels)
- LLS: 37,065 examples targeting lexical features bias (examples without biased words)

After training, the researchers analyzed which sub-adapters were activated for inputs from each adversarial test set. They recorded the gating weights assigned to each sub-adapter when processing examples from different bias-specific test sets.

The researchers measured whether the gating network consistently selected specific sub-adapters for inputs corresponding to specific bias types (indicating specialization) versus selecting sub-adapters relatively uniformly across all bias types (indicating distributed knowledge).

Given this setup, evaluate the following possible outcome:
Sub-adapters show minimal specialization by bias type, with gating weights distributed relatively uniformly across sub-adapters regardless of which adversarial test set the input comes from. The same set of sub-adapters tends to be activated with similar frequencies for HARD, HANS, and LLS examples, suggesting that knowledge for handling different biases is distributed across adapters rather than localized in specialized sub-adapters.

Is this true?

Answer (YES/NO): NO